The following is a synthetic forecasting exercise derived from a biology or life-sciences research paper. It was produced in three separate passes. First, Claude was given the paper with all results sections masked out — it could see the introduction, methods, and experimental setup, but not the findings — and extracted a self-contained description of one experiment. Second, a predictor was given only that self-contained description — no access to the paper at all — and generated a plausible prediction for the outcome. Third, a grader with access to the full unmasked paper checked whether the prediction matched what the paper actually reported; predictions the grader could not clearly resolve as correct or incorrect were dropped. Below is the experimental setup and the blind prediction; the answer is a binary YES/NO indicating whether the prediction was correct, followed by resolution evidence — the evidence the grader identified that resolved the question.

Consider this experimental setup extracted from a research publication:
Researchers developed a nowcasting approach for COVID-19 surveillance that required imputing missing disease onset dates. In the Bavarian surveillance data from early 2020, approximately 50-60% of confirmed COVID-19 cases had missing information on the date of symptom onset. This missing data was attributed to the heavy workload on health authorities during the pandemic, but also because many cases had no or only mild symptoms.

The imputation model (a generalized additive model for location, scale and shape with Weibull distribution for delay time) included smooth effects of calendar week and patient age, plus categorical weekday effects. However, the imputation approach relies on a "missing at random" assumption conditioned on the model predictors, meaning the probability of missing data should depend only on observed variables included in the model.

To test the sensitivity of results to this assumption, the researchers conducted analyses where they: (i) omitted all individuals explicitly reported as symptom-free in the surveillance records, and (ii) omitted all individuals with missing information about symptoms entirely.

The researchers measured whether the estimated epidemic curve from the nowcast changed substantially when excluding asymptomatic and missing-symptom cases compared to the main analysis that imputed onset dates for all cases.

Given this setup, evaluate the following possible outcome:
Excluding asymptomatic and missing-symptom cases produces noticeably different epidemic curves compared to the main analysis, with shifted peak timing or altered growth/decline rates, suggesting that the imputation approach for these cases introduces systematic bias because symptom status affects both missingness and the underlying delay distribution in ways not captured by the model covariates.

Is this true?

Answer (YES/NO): NO